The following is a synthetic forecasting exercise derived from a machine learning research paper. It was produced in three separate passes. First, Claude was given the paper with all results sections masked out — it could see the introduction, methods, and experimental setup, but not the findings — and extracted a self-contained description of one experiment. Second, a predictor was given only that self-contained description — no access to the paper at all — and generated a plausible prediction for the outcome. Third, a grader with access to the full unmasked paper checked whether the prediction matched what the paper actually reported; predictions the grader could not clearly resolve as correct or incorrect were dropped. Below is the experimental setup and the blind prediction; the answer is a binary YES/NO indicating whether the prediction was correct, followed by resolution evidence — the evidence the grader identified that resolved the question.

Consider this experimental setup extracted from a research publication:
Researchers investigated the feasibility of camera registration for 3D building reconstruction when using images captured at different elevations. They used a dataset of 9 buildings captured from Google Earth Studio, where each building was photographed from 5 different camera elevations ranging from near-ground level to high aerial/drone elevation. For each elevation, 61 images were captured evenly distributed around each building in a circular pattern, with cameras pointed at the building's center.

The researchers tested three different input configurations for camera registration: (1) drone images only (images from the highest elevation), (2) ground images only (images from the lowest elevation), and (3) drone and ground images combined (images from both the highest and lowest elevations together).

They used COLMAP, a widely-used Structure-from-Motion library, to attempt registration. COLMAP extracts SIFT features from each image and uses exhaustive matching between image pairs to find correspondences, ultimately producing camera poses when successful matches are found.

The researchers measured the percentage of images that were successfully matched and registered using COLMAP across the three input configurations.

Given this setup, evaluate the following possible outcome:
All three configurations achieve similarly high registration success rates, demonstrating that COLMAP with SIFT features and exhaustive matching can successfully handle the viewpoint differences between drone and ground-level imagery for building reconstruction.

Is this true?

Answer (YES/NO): NO